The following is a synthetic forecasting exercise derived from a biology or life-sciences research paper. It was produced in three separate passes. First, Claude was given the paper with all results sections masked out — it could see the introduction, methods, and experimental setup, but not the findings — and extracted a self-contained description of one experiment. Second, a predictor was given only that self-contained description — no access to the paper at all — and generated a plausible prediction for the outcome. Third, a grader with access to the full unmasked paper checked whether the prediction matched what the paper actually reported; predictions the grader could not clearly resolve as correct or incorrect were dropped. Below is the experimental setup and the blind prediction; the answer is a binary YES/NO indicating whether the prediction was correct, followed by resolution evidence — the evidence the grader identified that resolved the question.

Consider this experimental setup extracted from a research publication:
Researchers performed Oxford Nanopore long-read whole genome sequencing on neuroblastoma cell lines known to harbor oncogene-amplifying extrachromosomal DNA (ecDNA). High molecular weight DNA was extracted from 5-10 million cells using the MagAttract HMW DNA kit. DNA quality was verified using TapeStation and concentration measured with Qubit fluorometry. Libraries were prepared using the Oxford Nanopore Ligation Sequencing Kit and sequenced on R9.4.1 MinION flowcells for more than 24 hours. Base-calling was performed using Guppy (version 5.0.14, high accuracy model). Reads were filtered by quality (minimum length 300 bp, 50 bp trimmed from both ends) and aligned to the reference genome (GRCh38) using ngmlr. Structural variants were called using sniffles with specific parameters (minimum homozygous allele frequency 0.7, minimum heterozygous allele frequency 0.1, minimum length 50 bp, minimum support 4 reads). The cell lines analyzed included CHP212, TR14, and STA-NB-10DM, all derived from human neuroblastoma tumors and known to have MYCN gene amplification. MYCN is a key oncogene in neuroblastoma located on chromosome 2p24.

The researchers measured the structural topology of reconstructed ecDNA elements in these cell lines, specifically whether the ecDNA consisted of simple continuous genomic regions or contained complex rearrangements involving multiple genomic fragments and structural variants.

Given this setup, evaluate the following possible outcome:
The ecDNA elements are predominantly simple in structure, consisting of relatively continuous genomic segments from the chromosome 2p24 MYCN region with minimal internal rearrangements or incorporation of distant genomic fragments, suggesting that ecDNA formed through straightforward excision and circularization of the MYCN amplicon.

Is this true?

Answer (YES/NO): NO